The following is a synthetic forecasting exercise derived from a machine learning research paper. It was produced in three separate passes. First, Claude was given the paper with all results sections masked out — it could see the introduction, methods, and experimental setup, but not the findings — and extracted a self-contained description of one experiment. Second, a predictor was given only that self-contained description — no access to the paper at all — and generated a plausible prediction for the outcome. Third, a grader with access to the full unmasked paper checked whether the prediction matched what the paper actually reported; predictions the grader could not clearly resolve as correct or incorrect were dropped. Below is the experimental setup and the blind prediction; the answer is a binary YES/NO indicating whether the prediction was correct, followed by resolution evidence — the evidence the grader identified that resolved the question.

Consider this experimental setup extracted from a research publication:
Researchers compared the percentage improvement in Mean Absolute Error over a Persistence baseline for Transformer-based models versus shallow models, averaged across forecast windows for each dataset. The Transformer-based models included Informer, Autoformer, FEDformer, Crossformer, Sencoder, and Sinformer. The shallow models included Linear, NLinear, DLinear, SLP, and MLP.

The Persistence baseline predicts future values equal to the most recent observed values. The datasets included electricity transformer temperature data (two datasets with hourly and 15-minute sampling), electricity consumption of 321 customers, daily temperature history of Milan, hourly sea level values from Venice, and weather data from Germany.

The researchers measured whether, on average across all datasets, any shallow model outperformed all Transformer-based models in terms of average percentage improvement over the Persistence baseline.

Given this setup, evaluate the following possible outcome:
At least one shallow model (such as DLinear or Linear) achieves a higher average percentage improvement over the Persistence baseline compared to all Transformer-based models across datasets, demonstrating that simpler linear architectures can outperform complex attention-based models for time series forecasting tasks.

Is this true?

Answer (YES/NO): YES